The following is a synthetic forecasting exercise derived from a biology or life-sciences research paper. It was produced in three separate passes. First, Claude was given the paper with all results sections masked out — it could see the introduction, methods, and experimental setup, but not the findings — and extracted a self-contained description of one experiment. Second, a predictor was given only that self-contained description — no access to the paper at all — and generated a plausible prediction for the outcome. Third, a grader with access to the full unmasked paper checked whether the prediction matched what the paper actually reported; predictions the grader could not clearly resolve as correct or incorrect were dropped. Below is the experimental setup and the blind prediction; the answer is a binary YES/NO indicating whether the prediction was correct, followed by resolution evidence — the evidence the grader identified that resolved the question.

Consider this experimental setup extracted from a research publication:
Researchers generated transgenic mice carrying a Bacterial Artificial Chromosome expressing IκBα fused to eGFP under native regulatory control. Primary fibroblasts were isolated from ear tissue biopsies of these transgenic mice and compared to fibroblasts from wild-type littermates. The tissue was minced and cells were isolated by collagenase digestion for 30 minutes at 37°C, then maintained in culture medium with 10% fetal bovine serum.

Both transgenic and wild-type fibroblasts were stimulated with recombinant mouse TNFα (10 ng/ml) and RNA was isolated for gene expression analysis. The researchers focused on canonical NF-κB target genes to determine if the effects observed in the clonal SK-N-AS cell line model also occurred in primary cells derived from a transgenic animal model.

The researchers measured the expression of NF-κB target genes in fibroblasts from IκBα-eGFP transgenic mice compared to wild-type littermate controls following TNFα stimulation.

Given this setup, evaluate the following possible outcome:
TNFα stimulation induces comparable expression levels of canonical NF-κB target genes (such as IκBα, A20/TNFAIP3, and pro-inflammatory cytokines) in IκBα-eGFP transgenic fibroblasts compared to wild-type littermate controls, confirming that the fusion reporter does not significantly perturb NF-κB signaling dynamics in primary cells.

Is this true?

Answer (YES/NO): NO